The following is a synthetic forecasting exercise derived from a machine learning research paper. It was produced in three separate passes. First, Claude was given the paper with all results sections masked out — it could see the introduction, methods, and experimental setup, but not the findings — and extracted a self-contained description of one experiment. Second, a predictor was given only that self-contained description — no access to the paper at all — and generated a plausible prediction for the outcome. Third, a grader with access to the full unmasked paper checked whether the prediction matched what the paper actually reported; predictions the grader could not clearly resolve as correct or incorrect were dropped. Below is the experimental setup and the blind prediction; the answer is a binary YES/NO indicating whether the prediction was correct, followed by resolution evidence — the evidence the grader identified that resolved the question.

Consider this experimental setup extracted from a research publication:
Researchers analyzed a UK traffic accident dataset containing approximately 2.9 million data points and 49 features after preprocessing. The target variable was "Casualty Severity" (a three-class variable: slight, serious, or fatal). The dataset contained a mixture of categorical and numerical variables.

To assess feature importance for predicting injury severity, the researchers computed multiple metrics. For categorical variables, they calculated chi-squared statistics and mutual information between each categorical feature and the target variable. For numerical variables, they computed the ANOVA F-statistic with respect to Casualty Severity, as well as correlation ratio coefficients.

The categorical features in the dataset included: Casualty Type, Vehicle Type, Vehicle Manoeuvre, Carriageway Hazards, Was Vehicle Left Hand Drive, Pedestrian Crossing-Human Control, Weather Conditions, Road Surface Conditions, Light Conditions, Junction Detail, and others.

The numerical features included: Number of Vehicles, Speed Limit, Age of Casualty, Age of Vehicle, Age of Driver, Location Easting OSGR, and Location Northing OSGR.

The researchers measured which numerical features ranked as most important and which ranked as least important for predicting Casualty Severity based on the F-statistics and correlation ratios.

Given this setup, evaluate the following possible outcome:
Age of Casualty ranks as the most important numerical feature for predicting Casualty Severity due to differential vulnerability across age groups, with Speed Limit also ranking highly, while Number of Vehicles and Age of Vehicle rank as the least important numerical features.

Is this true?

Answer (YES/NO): NO